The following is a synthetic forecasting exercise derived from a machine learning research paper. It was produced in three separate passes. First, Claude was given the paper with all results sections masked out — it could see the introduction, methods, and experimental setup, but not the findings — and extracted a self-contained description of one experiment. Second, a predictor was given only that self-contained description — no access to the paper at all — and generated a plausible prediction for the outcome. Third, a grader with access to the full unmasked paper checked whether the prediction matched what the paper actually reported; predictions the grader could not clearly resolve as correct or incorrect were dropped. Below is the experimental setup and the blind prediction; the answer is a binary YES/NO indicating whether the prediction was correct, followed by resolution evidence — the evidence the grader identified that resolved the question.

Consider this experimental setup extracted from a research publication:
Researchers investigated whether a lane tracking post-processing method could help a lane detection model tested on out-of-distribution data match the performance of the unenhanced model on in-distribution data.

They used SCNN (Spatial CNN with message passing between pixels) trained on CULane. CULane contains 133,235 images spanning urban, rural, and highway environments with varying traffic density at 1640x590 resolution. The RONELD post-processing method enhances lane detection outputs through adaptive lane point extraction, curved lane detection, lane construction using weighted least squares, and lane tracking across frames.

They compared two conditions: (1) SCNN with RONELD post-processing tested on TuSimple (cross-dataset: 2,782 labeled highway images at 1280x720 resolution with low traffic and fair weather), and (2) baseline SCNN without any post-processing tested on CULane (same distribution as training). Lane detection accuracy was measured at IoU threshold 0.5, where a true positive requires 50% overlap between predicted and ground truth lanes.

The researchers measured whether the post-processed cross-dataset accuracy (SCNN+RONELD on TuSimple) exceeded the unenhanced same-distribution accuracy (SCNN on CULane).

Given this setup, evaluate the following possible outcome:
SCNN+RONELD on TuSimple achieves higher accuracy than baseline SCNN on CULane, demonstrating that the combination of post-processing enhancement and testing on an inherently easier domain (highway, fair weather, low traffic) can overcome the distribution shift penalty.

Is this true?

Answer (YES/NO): NO